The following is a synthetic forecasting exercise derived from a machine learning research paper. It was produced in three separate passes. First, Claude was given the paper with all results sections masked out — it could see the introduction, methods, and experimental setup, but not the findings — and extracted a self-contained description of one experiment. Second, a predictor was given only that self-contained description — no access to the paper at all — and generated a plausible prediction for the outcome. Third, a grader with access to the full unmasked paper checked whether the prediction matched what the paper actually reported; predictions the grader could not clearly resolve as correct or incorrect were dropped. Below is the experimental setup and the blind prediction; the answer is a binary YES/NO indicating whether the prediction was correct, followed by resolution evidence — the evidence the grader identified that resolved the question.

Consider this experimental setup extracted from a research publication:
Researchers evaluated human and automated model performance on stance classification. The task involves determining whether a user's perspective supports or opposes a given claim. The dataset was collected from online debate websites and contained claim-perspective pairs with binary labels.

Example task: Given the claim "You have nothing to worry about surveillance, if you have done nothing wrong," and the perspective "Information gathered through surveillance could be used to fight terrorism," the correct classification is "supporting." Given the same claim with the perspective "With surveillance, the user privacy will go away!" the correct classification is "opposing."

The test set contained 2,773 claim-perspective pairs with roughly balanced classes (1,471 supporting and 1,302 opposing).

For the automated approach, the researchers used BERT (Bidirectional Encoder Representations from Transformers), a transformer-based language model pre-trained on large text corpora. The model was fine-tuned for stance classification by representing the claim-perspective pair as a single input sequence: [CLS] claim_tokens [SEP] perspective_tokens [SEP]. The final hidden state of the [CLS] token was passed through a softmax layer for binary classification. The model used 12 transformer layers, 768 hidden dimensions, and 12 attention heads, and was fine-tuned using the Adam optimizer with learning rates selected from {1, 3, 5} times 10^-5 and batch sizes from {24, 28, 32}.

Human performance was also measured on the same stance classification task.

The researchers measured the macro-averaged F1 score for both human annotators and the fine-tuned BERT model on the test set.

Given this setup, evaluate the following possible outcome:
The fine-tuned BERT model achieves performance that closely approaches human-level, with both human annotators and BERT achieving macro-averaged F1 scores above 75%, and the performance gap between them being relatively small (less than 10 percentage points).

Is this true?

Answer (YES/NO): NO